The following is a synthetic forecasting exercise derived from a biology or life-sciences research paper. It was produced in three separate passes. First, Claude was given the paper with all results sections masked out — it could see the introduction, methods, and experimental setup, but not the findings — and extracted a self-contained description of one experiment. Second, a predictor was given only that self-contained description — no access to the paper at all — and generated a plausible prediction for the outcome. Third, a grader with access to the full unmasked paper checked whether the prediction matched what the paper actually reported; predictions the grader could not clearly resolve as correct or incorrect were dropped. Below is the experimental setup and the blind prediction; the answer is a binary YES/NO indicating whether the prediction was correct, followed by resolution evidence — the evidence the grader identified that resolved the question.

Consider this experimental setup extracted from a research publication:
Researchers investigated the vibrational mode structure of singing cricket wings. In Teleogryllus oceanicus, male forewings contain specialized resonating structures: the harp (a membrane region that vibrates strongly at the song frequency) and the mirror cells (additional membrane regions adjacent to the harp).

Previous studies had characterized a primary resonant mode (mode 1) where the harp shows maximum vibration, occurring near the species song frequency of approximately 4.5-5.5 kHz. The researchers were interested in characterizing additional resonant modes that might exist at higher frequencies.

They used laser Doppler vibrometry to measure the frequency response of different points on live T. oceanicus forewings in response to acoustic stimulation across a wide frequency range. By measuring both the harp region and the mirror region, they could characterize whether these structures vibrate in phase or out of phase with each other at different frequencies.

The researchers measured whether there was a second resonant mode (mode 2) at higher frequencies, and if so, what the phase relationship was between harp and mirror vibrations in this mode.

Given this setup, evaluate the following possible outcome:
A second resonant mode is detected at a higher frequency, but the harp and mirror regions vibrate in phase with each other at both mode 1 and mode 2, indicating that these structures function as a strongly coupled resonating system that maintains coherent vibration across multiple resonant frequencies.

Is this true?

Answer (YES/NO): NO